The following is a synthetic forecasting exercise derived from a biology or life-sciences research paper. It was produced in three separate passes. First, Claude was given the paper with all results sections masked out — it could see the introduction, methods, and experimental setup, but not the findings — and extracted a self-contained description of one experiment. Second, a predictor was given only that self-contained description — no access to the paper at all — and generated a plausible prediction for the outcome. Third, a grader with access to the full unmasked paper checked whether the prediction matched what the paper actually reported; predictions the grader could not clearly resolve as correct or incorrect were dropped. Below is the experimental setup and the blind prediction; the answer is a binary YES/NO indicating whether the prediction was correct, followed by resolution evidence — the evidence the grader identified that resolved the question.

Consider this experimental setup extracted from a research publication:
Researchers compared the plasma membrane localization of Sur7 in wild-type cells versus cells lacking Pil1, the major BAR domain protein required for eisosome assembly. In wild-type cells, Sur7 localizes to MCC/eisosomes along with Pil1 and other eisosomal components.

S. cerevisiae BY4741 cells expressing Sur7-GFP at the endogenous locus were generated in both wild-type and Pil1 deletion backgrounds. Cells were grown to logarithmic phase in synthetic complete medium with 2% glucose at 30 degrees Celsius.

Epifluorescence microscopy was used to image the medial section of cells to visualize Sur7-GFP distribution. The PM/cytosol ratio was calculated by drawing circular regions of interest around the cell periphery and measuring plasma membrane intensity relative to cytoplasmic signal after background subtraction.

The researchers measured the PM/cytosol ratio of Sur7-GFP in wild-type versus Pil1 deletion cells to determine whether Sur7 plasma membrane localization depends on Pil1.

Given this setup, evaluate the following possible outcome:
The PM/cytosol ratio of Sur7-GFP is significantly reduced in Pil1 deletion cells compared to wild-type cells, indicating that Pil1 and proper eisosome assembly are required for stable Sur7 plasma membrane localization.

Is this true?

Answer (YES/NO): NO